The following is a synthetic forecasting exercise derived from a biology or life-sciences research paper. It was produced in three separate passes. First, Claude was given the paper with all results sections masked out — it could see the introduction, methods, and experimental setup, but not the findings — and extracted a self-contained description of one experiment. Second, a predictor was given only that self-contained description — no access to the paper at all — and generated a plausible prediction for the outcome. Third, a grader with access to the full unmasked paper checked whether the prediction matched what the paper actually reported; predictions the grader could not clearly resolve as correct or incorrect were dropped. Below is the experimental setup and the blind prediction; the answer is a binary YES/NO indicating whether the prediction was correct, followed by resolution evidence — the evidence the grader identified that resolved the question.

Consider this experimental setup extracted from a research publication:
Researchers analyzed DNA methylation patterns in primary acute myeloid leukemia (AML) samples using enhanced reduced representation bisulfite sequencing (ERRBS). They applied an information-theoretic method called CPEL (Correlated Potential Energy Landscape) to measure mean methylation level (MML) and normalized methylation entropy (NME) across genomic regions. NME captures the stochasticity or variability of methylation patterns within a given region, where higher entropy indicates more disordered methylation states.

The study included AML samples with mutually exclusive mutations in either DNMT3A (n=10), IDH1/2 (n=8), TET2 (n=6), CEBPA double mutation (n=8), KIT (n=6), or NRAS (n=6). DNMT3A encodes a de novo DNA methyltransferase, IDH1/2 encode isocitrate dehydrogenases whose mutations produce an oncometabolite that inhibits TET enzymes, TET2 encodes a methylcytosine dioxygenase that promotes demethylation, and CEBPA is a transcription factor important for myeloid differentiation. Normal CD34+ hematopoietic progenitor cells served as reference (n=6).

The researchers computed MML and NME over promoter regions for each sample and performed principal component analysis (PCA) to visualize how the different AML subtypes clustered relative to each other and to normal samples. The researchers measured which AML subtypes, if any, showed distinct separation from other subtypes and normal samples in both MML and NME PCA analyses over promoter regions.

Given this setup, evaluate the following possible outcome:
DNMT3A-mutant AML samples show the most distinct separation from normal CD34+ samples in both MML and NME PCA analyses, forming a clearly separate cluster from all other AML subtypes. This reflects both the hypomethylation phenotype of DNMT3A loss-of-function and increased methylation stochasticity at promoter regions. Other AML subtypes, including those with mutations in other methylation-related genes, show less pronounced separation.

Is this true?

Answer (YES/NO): NO